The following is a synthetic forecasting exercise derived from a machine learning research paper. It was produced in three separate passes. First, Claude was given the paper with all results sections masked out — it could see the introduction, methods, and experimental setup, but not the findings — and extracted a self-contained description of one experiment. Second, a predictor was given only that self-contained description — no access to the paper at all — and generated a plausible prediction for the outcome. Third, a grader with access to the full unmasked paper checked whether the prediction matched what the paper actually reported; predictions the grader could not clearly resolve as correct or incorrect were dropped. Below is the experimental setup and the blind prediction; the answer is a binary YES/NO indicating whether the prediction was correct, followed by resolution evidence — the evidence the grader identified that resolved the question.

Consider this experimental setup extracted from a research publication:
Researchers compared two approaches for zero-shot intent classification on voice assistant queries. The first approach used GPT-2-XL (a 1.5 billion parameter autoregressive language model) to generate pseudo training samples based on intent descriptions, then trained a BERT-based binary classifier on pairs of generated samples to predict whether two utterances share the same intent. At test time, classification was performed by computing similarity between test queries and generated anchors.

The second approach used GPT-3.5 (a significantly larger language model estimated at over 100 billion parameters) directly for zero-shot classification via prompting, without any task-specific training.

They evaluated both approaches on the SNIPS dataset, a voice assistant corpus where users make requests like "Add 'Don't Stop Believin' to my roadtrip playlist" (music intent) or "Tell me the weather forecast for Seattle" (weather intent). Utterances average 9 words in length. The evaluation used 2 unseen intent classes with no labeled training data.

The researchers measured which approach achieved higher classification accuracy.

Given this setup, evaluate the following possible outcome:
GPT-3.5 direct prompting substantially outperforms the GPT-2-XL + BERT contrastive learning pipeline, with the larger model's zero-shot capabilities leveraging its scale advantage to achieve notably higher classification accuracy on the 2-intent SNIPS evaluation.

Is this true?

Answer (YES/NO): NO